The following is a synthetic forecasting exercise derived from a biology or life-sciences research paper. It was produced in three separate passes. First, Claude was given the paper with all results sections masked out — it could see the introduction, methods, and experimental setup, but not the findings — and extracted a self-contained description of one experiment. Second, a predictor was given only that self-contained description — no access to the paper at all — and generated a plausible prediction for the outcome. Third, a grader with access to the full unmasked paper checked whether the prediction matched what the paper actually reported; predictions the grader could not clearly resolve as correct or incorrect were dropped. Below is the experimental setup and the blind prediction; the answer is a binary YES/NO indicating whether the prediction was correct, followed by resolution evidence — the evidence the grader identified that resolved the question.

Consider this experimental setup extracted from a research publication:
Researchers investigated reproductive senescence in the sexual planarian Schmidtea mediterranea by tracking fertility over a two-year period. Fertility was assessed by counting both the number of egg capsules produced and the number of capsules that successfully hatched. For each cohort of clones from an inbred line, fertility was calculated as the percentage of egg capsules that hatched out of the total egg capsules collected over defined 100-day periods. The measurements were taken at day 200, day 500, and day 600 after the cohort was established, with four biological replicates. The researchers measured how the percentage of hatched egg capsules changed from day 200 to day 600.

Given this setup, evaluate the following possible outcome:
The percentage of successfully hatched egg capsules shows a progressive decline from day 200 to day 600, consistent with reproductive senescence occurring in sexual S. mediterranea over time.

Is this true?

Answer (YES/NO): YES